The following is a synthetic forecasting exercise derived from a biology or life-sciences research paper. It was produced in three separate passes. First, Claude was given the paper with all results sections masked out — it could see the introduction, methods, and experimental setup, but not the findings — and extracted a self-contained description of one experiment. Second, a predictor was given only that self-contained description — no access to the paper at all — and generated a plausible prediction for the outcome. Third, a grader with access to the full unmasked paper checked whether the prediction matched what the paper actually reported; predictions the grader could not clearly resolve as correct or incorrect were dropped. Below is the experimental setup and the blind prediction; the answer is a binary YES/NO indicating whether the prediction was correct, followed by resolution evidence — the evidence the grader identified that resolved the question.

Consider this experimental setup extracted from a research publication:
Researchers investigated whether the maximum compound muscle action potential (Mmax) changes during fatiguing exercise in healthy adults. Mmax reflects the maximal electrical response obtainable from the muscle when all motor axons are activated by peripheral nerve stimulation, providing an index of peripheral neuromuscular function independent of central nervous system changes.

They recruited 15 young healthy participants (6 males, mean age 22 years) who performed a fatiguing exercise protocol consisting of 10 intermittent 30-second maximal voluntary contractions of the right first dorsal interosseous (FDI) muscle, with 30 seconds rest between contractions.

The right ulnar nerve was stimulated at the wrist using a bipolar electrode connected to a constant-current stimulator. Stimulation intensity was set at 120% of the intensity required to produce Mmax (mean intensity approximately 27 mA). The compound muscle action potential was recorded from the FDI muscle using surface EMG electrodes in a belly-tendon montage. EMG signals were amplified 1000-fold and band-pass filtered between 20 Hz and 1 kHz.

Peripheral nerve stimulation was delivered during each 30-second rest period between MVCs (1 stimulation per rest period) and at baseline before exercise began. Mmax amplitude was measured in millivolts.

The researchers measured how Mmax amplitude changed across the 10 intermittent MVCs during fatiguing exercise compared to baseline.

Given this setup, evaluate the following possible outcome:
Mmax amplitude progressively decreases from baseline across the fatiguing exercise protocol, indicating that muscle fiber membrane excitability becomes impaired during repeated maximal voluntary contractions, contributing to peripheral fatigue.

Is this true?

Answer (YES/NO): YES